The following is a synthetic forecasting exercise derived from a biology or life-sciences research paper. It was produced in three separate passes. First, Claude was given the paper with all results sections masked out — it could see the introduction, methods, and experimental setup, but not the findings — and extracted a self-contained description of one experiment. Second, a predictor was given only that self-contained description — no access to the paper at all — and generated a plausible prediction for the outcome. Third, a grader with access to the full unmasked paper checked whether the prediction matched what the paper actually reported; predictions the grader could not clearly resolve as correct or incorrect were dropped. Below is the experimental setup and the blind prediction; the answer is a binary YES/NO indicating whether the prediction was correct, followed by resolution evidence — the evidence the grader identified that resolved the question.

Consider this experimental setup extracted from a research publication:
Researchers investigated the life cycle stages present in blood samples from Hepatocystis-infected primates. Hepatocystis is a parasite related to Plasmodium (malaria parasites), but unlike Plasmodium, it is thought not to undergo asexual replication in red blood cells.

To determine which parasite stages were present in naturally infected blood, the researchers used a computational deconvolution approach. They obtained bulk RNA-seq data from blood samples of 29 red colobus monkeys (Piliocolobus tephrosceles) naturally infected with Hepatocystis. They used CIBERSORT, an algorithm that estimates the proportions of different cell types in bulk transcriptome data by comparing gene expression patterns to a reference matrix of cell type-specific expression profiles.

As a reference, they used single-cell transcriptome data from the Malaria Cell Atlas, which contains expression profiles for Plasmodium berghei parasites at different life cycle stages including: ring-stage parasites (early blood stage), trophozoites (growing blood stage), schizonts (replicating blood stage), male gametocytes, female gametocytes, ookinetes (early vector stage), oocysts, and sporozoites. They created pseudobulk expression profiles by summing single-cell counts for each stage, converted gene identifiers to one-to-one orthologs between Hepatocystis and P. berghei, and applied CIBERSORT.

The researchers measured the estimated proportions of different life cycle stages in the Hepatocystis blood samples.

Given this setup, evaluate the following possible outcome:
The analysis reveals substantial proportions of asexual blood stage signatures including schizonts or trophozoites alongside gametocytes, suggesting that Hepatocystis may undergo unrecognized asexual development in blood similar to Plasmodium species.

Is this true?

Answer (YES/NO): NO